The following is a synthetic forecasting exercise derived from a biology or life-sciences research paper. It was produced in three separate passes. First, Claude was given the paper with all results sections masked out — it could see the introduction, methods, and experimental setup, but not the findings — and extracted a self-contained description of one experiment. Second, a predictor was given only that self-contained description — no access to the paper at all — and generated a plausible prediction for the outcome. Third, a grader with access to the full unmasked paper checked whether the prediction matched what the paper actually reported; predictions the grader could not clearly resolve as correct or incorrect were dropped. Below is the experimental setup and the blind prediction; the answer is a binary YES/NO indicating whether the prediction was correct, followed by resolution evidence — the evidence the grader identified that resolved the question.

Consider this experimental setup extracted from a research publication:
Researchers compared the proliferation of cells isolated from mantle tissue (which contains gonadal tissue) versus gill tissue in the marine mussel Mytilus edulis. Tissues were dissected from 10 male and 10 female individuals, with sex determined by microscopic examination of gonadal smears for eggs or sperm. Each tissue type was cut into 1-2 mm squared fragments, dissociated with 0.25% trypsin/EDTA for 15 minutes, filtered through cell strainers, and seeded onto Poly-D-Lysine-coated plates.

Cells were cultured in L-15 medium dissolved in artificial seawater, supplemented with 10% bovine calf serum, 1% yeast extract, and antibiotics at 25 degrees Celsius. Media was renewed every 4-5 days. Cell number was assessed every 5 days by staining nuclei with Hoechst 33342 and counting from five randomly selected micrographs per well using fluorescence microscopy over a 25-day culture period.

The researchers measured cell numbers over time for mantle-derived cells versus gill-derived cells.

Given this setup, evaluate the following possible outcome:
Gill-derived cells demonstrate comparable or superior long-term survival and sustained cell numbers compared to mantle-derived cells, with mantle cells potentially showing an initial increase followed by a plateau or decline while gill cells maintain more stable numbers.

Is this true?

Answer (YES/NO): NO